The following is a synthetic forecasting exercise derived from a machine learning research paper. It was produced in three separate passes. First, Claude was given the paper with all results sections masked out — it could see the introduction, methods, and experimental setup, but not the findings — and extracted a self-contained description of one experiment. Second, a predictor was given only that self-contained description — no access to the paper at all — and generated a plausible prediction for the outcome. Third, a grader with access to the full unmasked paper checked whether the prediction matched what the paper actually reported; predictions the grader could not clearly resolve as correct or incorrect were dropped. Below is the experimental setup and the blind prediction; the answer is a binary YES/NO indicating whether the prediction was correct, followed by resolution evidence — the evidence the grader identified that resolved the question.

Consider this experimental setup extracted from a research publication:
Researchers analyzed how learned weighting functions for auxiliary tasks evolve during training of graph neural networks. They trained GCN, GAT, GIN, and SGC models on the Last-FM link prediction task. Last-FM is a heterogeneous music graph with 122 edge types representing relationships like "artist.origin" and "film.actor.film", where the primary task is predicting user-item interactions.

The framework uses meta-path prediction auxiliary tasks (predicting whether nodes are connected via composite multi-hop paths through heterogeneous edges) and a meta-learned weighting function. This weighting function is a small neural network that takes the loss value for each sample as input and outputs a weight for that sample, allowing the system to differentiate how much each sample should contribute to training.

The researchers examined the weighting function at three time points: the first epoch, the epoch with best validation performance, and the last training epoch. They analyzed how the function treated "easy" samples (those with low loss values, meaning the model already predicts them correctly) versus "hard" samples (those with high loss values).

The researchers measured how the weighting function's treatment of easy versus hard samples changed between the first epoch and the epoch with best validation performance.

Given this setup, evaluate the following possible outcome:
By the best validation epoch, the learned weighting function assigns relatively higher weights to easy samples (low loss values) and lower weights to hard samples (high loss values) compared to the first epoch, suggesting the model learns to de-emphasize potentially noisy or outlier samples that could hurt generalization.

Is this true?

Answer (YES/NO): NO